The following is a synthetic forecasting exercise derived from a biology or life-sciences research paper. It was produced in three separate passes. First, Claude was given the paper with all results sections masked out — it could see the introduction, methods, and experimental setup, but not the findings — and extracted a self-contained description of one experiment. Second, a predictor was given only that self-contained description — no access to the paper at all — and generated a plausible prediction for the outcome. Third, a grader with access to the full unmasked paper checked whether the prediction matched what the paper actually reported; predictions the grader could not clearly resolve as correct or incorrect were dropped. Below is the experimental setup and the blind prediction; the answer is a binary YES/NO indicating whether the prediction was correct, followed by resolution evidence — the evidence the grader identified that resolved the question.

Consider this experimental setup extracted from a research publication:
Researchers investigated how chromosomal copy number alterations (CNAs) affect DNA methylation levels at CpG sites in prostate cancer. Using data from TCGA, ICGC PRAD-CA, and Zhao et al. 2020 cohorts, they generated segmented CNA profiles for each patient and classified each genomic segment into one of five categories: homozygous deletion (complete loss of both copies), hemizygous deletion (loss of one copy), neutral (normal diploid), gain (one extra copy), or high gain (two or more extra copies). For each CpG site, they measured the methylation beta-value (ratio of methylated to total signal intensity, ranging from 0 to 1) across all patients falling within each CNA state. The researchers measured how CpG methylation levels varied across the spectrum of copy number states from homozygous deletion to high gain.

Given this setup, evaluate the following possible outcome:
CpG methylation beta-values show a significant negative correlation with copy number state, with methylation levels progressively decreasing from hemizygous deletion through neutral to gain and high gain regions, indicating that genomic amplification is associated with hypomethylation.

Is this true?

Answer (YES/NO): YES